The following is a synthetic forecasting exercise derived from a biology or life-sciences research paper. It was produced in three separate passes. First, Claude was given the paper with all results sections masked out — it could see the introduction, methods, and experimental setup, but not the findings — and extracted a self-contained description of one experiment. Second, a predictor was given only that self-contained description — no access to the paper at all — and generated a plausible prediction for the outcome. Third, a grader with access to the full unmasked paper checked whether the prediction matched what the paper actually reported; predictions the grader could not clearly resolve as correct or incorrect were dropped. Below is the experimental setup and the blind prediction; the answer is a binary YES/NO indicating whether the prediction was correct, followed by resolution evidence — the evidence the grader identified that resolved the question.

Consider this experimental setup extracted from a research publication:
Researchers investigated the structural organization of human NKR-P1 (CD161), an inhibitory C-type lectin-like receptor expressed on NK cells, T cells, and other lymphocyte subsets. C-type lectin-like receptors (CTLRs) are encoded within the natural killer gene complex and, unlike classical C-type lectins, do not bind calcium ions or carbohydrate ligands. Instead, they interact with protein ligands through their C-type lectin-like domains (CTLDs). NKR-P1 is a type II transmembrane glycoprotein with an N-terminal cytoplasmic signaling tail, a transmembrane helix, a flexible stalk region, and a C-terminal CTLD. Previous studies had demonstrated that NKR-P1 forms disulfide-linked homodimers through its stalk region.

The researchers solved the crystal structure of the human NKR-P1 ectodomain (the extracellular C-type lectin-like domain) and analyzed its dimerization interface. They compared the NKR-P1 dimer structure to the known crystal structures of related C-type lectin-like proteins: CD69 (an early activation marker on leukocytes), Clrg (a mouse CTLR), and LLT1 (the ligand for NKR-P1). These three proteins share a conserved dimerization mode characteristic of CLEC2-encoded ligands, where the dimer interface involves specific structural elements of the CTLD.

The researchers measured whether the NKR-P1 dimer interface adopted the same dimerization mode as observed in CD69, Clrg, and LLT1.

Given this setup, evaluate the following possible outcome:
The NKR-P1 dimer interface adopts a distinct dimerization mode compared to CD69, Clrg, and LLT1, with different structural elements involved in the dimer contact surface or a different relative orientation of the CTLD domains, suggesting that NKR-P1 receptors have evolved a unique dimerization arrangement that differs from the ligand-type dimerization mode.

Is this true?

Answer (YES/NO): YES